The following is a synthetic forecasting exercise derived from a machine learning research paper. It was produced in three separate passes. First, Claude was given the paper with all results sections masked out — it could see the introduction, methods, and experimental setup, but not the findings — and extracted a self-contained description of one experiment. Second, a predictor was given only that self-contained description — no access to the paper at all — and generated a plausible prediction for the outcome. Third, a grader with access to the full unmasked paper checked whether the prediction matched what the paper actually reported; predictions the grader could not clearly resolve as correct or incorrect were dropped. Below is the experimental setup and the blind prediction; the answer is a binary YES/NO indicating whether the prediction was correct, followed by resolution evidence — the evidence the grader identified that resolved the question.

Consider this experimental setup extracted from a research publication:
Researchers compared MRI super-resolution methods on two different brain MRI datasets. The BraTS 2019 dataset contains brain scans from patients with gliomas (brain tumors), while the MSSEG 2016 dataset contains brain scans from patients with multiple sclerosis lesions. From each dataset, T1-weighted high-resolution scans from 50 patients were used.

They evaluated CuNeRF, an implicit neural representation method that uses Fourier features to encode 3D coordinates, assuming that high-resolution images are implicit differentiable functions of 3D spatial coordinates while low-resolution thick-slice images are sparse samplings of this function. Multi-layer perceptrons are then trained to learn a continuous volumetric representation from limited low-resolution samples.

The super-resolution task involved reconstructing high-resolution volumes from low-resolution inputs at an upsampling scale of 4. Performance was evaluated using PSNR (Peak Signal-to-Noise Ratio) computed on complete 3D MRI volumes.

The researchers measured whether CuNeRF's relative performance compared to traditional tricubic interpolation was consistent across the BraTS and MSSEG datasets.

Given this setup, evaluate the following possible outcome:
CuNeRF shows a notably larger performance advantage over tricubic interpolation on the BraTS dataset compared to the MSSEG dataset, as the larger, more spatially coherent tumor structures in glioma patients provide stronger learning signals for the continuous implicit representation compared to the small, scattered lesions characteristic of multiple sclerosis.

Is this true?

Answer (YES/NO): YES